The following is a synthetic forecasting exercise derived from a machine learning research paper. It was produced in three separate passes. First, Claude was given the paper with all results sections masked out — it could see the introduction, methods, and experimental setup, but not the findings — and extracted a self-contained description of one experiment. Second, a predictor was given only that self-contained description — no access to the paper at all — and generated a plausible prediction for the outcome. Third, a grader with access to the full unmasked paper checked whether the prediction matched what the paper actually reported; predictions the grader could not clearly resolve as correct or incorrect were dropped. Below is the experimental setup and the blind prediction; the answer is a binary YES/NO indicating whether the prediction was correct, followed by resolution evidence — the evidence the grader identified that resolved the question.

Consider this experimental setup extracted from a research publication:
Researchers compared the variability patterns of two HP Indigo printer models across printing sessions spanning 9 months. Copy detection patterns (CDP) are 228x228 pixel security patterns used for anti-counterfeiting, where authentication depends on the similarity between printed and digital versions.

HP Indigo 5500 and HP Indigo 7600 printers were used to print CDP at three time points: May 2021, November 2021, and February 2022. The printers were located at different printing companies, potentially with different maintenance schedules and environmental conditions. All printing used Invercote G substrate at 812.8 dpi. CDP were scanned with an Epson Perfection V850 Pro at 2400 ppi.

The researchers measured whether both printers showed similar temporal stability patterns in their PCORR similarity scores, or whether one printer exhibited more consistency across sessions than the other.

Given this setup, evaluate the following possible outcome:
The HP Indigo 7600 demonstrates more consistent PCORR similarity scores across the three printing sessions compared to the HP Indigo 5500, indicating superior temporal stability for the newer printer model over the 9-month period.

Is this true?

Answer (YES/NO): YES